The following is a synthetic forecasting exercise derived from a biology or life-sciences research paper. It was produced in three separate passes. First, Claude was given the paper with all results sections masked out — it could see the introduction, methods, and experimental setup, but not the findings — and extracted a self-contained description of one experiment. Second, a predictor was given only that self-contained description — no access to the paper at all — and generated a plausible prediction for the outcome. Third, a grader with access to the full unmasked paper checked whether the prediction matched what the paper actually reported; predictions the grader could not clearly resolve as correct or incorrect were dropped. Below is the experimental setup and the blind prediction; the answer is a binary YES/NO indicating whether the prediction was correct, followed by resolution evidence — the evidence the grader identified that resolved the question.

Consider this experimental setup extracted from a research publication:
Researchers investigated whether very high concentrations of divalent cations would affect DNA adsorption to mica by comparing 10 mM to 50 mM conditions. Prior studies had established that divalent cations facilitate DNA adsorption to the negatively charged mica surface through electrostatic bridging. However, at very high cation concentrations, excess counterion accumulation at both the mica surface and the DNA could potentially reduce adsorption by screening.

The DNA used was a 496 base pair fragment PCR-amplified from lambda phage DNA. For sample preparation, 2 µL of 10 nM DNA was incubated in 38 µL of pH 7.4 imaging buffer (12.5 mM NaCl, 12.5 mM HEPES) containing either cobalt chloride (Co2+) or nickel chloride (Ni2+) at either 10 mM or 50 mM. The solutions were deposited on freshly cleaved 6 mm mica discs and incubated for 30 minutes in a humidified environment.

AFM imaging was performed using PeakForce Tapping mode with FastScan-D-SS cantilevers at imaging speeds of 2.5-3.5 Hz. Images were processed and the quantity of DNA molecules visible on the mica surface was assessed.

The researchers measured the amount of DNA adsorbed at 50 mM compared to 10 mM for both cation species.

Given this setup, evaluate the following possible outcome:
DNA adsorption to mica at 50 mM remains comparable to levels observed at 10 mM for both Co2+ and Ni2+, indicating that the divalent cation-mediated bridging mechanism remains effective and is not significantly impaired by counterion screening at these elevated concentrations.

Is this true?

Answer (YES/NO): NO